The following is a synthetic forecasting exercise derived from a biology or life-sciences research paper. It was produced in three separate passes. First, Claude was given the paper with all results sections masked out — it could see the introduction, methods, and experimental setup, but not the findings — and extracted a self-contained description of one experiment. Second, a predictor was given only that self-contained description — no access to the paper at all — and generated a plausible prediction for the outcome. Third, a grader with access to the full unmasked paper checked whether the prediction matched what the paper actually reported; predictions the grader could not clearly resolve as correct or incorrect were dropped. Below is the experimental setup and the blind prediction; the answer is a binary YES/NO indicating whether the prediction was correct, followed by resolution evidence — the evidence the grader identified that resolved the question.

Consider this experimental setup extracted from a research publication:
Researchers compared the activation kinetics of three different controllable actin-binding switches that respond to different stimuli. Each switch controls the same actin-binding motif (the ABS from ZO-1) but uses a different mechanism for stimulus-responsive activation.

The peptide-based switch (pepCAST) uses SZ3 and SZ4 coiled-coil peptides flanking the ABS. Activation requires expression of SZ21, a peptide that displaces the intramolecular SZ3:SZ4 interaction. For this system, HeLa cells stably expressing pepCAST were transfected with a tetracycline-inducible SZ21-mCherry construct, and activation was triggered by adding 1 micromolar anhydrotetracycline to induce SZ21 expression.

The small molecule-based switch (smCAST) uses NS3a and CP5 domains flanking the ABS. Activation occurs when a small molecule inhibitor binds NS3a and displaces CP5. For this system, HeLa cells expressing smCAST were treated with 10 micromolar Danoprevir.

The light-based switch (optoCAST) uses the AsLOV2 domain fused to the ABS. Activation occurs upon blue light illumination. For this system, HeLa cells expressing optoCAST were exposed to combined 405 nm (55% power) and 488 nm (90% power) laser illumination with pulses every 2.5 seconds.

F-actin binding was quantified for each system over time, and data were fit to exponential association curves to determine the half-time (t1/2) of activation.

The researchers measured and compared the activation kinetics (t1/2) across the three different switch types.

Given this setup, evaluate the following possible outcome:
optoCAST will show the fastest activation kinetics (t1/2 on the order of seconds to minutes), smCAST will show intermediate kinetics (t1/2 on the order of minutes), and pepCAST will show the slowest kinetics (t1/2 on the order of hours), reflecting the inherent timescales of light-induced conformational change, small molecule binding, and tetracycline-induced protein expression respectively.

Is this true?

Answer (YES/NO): YES